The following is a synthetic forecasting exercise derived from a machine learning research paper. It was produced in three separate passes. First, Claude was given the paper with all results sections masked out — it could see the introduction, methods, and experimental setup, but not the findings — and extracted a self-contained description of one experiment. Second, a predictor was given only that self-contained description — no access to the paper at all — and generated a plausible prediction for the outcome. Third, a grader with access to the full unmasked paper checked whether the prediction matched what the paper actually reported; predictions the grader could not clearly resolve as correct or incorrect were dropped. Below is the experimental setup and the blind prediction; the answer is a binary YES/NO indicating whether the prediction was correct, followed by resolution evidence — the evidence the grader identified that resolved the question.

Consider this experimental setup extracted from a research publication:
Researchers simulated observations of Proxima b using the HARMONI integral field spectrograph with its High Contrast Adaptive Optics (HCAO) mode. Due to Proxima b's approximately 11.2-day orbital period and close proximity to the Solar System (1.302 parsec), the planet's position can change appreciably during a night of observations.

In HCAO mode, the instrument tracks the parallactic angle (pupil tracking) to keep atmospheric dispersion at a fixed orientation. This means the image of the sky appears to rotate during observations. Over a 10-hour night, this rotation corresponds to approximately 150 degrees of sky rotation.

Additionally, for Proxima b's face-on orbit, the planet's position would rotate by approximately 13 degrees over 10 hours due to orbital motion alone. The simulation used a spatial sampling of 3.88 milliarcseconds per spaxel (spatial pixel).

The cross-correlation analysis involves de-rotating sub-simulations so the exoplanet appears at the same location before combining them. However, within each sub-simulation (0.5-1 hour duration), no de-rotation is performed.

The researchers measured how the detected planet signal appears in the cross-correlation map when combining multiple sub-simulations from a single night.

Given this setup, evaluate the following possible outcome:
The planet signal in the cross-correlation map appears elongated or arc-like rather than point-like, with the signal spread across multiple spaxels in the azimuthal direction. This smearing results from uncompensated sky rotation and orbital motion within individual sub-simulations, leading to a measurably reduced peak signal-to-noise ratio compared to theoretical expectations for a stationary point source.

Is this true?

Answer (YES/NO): NO